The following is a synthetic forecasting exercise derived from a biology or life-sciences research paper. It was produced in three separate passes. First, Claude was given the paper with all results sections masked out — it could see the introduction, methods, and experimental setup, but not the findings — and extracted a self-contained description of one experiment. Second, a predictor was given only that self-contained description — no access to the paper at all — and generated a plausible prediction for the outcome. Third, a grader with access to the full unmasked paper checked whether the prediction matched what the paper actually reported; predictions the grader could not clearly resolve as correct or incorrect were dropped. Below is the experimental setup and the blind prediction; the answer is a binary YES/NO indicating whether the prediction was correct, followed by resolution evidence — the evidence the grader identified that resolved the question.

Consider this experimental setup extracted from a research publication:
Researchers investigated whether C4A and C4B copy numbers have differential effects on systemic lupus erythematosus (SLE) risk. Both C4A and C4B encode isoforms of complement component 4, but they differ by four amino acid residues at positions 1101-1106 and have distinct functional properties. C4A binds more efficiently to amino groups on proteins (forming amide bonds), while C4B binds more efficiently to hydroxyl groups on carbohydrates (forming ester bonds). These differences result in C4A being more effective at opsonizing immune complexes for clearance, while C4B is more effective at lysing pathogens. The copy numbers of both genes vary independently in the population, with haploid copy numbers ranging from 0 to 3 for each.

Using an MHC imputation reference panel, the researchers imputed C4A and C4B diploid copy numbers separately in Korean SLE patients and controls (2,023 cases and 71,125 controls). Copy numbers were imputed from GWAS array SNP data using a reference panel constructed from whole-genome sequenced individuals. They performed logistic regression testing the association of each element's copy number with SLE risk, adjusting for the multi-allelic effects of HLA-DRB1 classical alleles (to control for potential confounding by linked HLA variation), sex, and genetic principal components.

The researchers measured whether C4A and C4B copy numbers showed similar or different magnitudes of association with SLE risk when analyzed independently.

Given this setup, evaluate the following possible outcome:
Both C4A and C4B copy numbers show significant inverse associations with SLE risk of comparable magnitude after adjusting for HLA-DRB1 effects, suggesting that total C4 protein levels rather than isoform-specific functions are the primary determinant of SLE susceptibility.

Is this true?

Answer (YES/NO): NO